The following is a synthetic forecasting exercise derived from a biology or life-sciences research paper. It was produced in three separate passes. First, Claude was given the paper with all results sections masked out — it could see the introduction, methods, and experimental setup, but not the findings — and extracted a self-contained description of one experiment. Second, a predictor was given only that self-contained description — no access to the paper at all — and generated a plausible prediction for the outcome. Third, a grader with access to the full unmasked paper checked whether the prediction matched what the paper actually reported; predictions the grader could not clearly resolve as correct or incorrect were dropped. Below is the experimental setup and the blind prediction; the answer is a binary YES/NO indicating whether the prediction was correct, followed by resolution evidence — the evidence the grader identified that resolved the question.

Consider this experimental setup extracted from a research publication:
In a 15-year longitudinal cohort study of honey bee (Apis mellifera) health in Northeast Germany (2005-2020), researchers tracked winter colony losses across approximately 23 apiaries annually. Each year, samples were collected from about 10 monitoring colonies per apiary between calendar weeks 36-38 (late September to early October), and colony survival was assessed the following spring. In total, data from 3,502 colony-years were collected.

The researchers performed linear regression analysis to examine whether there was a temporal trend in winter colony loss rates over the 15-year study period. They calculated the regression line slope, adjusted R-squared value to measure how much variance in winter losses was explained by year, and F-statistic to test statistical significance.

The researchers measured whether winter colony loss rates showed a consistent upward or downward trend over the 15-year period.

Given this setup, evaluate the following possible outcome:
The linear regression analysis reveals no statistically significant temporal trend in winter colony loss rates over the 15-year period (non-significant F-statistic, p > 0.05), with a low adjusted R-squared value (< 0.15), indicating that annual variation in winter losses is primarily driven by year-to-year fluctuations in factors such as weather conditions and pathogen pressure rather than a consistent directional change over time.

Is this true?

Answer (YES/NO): YES